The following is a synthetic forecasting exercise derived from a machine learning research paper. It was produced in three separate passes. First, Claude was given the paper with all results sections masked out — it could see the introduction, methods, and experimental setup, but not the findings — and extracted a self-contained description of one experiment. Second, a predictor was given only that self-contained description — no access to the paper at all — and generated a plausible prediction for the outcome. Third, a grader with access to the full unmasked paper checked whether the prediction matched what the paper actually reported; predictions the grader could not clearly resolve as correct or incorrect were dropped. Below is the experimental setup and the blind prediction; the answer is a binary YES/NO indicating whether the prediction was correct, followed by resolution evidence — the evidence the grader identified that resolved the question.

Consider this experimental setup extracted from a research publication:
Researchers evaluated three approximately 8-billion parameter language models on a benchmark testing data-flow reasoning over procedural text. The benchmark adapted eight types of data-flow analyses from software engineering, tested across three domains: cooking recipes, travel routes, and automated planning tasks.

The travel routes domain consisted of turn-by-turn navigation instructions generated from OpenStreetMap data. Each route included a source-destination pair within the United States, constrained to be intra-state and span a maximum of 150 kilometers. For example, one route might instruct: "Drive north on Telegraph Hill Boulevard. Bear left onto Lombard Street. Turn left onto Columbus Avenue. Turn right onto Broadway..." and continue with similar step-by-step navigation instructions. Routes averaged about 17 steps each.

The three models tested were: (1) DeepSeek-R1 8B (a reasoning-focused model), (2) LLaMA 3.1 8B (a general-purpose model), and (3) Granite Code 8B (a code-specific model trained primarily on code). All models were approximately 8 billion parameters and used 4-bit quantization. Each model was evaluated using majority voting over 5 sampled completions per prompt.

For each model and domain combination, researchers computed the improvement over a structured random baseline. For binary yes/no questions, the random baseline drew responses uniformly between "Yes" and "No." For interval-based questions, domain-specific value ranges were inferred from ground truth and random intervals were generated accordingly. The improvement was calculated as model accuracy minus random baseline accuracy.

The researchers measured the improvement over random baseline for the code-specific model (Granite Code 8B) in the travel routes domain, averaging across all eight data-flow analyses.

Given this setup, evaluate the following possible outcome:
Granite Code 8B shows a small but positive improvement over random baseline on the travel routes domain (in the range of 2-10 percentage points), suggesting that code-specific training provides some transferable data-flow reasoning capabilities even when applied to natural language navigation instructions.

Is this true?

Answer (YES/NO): NO